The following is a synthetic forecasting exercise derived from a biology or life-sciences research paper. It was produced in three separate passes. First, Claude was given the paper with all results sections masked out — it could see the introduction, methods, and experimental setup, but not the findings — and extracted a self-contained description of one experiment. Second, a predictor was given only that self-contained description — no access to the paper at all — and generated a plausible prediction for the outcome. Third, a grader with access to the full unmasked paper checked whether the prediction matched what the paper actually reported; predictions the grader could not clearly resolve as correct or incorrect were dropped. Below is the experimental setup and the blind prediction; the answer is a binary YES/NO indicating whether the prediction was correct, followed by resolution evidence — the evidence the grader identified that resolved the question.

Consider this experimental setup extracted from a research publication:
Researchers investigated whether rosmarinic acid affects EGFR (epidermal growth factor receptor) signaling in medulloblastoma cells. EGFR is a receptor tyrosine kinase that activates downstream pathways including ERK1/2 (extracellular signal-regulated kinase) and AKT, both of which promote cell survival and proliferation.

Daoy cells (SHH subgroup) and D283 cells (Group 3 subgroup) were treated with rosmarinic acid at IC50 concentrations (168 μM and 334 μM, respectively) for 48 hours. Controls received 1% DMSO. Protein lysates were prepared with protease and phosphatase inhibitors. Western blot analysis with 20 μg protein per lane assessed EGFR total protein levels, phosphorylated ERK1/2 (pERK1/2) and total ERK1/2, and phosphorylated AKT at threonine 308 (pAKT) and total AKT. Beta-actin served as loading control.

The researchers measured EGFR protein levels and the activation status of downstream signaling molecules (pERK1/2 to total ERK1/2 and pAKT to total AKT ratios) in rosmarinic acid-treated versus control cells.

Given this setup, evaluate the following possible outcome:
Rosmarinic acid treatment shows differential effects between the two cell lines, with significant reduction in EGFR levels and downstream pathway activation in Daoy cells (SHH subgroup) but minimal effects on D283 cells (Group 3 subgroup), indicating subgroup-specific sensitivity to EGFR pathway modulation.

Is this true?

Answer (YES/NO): YES